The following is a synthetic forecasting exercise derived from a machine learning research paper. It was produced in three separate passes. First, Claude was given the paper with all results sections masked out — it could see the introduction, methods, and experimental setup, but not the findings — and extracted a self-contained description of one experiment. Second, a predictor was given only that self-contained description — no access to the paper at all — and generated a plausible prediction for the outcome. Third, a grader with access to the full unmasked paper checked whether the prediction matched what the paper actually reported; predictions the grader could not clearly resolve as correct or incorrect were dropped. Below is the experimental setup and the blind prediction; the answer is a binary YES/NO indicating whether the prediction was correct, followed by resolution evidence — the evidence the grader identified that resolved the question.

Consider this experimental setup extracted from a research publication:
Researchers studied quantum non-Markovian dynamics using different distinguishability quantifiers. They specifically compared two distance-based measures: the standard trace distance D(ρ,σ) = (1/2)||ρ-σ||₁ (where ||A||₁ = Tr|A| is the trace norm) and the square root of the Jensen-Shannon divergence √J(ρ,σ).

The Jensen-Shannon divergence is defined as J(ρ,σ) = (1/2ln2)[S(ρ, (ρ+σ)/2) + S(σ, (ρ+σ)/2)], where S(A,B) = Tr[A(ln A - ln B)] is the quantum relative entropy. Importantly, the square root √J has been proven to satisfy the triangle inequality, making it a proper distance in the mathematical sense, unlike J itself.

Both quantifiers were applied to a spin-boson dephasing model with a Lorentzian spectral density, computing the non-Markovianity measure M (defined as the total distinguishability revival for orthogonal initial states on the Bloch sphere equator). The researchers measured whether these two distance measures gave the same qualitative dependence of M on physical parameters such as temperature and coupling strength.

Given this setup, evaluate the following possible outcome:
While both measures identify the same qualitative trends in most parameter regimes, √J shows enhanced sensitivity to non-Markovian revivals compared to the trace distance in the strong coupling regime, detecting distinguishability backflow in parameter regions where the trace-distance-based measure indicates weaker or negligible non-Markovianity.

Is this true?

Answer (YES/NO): NO